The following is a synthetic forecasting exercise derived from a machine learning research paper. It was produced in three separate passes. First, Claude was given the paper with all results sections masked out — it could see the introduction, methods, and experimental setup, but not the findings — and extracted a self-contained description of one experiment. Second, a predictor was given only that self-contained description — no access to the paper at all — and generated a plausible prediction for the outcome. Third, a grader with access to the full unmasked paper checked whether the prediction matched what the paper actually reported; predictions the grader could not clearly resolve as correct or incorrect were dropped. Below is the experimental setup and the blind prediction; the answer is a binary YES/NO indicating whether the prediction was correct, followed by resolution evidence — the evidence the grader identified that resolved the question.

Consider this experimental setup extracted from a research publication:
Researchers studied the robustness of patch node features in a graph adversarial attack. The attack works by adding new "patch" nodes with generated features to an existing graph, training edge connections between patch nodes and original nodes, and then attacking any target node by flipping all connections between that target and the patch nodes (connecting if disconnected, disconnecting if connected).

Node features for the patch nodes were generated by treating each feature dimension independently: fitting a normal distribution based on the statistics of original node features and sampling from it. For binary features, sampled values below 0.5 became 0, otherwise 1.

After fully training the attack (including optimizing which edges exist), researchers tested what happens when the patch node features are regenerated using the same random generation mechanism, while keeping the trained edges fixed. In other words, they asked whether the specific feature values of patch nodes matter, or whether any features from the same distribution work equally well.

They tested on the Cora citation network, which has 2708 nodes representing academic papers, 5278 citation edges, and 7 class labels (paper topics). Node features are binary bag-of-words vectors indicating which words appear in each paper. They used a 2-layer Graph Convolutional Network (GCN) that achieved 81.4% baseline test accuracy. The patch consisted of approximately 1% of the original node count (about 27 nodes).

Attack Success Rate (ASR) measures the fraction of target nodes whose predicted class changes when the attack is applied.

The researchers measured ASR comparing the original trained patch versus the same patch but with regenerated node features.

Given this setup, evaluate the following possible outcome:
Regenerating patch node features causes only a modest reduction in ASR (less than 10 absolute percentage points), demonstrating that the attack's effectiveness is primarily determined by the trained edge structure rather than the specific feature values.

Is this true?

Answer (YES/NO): YES